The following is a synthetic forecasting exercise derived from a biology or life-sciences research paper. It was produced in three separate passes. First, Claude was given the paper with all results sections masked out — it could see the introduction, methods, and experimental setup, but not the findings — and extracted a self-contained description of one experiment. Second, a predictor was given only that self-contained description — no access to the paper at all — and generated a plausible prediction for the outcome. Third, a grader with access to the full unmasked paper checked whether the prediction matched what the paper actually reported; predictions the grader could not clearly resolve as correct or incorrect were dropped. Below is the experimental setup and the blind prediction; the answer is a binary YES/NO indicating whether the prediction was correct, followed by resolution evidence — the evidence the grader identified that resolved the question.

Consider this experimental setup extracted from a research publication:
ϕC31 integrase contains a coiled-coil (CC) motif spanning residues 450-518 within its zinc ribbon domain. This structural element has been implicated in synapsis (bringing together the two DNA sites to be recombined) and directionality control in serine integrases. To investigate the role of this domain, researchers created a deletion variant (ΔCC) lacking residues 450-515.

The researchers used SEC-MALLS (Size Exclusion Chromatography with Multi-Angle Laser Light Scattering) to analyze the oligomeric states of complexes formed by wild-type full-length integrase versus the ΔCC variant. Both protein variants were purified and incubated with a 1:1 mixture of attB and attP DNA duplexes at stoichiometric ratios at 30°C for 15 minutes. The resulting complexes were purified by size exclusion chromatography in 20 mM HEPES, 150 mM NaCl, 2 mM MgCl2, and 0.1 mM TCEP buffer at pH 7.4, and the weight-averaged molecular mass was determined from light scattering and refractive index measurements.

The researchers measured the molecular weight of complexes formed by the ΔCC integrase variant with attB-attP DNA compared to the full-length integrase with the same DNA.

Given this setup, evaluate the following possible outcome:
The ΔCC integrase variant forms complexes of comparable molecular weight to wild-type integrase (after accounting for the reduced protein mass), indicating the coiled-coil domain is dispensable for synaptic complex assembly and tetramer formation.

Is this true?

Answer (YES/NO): NO